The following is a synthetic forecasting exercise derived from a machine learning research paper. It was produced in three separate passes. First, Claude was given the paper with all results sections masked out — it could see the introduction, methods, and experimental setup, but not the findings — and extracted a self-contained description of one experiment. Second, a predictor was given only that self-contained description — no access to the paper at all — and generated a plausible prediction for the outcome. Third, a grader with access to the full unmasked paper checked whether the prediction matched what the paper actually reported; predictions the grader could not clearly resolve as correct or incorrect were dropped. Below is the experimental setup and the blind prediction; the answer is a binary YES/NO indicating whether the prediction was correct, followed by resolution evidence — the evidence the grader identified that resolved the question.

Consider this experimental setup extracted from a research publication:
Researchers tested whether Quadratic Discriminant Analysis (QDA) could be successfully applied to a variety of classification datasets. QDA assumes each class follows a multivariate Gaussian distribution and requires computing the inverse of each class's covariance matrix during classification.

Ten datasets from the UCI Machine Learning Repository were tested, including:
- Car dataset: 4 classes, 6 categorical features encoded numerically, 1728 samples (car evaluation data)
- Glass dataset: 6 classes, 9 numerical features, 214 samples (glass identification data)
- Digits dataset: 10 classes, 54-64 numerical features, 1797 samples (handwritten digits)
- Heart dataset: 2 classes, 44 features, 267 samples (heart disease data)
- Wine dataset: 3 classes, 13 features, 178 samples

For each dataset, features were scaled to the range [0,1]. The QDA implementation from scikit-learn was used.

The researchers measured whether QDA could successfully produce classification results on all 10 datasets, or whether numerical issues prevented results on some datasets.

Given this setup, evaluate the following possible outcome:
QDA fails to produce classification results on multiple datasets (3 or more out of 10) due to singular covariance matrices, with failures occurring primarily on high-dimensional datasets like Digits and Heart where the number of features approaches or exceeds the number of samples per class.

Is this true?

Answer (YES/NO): NO